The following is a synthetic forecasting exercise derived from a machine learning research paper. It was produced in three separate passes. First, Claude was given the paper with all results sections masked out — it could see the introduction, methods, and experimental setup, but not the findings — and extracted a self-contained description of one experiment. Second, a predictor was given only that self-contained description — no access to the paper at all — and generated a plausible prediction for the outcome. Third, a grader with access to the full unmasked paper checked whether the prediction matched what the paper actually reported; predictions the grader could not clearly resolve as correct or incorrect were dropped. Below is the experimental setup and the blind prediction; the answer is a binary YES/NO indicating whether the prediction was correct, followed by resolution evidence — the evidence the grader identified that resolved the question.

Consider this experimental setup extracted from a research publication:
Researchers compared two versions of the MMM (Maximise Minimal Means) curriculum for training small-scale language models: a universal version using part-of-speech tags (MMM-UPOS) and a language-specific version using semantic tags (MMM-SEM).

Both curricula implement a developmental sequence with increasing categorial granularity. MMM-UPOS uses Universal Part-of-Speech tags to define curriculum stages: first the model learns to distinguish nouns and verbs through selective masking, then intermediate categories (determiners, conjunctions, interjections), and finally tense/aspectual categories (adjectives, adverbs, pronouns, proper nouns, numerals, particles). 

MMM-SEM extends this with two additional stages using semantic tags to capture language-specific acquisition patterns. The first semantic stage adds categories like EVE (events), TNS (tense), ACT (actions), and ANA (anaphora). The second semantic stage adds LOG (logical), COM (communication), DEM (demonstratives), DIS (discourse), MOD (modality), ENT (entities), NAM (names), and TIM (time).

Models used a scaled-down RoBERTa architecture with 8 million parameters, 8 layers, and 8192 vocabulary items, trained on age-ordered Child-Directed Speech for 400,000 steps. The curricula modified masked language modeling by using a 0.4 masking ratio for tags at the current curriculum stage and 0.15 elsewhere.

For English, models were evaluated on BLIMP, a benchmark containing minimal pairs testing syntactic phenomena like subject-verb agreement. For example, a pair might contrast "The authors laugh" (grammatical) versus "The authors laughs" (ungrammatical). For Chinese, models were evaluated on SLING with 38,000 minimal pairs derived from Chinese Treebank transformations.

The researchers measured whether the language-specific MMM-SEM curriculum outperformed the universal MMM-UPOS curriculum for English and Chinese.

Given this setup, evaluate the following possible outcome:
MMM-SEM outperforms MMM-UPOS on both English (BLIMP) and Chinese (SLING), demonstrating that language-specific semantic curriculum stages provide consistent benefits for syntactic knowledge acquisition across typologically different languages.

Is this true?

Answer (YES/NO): NO